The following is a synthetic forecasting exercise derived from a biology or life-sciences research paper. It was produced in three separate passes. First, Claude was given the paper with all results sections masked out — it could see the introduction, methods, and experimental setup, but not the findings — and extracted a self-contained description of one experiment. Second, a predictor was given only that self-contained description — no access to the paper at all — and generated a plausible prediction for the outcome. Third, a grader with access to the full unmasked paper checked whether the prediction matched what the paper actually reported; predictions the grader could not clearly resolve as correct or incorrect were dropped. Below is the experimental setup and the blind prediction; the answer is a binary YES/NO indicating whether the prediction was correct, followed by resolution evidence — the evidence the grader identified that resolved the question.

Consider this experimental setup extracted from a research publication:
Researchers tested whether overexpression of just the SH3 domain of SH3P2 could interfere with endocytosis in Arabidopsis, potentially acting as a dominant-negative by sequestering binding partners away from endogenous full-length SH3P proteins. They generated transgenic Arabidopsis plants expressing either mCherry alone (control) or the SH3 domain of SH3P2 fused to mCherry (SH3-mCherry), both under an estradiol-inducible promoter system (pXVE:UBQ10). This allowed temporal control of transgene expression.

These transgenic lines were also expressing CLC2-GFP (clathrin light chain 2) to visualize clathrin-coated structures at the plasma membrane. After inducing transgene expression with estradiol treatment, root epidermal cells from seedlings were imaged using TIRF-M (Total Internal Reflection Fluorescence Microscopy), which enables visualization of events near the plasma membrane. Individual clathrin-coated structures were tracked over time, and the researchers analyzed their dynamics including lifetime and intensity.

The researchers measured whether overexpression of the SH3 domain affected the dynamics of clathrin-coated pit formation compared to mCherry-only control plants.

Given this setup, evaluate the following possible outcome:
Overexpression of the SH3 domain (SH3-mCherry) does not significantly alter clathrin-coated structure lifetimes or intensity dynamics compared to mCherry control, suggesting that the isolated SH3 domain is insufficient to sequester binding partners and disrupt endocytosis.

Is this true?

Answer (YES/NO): YES